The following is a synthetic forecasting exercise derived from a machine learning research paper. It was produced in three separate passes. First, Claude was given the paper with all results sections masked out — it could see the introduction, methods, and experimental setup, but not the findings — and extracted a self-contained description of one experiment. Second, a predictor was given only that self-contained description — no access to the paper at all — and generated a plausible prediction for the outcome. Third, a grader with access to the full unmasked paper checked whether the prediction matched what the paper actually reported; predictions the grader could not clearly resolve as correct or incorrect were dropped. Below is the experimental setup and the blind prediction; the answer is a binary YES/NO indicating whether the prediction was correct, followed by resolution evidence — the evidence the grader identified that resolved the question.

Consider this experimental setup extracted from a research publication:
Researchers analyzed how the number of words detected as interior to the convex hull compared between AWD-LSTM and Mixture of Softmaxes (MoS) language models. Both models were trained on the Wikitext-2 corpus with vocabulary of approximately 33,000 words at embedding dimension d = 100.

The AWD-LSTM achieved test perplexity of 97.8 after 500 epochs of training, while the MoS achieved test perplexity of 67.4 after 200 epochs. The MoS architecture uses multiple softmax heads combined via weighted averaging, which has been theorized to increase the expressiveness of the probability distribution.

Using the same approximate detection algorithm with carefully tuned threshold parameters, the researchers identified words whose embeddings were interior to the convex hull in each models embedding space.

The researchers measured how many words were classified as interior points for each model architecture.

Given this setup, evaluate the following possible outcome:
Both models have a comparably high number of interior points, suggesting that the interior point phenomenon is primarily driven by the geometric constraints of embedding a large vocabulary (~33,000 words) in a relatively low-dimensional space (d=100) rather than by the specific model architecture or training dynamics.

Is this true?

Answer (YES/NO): NO